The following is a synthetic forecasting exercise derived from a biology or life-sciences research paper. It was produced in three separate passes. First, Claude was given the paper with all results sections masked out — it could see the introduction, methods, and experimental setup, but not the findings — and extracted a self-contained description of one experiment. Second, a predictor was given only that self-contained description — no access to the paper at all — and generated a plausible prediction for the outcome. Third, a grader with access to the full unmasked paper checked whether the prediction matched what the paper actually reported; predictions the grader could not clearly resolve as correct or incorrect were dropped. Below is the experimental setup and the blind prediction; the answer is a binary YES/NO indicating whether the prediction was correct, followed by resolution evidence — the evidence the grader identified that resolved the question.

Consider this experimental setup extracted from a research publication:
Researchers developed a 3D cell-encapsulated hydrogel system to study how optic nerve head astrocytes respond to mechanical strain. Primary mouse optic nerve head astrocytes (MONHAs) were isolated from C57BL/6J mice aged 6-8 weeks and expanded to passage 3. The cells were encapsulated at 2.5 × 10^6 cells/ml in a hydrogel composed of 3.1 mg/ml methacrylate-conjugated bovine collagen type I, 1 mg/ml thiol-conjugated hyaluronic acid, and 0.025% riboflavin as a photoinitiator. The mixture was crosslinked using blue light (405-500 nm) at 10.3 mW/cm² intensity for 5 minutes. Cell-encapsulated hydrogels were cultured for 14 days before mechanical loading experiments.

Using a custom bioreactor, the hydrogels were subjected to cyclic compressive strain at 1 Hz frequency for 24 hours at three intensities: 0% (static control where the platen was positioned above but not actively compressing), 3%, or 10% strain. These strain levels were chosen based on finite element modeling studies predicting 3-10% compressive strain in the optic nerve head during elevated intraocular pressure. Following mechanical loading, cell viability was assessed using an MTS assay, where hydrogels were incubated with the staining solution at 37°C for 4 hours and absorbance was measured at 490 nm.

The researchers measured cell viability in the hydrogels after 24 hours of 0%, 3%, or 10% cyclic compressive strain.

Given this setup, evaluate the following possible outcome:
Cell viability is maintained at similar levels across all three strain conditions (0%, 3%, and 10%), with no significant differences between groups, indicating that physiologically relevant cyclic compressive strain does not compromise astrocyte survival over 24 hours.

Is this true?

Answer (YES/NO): YES